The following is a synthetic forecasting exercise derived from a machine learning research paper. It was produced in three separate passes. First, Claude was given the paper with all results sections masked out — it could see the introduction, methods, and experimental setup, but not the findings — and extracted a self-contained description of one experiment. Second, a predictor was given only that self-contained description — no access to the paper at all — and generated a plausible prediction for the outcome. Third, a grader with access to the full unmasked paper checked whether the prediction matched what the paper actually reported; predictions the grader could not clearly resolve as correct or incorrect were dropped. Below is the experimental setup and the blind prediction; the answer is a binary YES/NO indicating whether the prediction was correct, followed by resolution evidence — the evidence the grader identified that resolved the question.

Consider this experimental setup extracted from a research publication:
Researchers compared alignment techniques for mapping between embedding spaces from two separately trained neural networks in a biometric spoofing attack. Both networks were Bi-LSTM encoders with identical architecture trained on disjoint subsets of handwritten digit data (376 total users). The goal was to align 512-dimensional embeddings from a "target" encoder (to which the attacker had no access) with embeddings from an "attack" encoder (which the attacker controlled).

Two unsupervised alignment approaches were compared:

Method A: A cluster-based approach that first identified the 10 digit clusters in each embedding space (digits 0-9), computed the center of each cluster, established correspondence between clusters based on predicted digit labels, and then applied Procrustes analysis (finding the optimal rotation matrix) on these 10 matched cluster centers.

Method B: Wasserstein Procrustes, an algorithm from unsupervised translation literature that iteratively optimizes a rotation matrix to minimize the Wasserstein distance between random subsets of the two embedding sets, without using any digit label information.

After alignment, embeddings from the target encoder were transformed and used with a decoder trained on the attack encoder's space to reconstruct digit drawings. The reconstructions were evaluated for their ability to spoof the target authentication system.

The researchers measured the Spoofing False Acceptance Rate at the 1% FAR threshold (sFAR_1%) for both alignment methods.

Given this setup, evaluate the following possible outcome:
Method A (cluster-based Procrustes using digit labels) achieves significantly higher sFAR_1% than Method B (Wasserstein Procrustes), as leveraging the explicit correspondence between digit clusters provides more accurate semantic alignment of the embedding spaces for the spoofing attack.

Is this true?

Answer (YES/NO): NO